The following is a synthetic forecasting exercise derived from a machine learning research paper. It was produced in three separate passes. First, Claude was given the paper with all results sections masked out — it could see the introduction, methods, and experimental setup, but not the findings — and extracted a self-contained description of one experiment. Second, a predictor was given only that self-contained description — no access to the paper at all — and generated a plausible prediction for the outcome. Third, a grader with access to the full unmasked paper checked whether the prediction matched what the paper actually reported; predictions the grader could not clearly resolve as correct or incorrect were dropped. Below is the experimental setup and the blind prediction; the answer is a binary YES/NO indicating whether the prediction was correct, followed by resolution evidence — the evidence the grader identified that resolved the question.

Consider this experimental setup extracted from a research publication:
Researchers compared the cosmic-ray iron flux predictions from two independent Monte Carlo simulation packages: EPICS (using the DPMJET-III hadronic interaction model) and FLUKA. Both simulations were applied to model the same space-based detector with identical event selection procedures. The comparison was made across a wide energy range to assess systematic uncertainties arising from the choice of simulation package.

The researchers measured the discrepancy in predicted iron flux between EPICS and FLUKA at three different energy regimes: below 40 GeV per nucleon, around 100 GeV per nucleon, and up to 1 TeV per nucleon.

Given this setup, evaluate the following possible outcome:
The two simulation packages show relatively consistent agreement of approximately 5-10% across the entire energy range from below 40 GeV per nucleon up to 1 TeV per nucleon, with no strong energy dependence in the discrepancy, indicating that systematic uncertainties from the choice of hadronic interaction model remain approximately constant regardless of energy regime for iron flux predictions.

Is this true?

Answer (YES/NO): NO